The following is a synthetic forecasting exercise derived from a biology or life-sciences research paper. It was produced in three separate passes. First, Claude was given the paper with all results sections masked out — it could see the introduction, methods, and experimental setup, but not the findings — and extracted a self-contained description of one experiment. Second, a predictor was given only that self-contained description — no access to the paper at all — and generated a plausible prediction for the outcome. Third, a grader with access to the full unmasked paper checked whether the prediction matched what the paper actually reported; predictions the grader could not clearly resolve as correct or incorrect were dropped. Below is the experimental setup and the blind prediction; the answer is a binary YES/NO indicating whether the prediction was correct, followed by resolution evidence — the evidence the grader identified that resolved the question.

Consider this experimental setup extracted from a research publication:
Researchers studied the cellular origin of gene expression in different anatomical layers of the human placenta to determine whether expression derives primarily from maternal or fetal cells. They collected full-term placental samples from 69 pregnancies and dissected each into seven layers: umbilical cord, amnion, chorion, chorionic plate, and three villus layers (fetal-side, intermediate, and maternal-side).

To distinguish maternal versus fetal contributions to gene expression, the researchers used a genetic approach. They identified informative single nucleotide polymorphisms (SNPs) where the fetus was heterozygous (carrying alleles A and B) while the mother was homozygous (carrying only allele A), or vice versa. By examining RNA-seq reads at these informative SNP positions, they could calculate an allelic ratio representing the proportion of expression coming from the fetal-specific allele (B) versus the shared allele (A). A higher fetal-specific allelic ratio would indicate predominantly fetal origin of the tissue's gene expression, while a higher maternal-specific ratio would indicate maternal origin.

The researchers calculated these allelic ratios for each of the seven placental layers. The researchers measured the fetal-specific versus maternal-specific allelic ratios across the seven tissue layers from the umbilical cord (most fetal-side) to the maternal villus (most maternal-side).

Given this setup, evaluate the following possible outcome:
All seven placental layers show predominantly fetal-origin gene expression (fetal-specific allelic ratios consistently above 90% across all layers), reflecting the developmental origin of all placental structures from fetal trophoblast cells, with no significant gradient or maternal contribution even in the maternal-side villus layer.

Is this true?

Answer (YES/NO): NO